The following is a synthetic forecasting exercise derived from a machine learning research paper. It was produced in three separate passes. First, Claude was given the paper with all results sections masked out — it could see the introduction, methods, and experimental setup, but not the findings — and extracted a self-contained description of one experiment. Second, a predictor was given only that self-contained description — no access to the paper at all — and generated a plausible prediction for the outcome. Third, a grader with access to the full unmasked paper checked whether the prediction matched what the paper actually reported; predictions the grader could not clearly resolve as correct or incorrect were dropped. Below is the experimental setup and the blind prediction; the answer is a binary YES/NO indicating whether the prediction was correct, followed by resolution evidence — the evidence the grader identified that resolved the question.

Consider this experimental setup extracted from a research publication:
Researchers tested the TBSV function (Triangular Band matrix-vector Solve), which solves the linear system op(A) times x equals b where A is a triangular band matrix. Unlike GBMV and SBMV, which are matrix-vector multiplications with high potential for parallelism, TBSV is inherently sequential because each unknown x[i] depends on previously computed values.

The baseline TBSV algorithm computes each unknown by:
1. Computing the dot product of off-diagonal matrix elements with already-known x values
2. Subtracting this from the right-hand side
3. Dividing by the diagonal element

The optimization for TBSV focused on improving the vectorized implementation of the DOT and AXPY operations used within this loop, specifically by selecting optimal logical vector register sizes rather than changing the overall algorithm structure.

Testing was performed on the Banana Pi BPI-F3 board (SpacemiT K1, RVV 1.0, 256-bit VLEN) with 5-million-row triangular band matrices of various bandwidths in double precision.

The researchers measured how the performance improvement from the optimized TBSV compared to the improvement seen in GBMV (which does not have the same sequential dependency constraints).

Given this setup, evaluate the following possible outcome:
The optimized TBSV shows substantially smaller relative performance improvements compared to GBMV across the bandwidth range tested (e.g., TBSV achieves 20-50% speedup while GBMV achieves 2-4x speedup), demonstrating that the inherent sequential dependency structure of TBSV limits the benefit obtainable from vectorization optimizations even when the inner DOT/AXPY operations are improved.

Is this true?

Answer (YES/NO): YES